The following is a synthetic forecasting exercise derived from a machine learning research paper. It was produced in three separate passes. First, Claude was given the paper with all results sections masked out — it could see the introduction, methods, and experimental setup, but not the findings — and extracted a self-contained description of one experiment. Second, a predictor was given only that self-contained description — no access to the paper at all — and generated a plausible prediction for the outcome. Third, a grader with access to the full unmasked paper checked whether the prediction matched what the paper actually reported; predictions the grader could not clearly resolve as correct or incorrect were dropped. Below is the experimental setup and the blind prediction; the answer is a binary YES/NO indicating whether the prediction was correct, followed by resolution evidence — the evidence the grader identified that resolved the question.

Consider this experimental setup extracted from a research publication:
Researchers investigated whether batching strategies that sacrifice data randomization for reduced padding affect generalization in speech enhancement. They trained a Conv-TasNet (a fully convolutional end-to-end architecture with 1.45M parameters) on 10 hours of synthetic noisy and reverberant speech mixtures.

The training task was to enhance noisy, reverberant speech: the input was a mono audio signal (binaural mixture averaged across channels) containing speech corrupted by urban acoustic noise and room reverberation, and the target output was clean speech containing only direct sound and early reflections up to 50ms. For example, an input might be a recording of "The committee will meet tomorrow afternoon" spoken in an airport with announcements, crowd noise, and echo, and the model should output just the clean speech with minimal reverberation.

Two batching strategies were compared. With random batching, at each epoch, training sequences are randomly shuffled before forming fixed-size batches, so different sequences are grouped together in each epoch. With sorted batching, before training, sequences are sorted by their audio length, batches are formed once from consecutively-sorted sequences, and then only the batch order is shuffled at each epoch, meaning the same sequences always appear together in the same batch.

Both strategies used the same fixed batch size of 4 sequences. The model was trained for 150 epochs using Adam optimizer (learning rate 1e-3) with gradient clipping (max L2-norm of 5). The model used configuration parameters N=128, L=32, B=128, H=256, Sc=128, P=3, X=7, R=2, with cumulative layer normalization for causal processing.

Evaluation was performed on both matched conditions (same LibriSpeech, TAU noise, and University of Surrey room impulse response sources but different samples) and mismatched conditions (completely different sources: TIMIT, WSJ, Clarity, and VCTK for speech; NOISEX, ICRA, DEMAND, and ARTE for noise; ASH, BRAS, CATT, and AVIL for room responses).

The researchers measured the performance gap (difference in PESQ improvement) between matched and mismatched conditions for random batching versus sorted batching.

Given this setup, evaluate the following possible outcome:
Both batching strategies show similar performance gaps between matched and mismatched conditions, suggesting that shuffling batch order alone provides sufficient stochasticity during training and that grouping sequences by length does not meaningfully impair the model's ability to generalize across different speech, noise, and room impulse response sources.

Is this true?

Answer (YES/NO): YES